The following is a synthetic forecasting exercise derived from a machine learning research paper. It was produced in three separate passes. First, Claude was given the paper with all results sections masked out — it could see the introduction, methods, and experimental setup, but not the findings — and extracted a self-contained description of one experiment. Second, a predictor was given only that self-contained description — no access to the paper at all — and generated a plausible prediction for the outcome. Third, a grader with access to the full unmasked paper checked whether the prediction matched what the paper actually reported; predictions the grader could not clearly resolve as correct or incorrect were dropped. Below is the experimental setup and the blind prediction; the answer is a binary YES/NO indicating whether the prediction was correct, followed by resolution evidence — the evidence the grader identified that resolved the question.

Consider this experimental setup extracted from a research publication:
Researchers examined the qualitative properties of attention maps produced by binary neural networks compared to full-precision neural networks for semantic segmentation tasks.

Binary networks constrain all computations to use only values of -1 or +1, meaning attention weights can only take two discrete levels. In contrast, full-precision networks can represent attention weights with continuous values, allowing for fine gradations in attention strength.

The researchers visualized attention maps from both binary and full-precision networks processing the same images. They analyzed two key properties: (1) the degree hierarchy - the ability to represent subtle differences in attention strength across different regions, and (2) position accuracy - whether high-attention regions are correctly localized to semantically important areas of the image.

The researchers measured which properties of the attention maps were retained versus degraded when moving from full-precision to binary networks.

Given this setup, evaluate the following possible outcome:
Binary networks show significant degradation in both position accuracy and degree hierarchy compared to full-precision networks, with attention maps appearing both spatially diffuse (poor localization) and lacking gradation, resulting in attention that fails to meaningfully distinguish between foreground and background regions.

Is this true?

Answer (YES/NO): NO